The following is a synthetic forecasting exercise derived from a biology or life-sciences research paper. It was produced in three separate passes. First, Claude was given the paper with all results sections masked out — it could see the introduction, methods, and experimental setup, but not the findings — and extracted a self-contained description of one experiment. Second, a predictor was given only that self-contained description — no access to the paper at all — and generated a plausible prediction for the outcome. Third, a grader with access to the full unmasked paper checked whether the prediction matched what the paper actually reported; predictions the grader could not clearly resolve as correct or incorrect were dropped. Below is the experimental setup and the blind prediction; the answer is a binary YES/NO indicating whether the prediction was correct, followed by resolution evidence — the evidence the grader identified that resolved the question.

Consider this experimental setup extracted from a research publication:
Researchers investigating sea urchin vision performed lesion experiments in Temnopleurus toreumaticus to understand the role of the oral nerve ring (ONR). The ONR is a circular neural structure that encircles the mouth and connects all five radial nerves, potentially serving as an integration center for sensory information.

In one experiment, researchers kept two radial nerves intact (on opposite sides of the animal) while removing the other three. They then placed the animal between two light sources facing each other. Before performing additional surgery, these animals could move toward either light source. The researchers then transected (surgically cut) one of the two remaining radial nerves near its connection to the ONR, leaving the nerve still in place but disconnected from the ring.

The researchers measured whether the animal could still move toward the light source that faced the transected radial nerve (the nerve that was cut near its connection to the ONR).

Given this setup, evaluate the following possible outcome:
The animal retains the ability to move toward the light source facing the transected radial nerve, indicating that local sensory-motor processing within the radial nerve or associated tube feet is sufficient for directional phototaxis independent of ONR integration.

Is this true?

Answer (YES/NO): NO